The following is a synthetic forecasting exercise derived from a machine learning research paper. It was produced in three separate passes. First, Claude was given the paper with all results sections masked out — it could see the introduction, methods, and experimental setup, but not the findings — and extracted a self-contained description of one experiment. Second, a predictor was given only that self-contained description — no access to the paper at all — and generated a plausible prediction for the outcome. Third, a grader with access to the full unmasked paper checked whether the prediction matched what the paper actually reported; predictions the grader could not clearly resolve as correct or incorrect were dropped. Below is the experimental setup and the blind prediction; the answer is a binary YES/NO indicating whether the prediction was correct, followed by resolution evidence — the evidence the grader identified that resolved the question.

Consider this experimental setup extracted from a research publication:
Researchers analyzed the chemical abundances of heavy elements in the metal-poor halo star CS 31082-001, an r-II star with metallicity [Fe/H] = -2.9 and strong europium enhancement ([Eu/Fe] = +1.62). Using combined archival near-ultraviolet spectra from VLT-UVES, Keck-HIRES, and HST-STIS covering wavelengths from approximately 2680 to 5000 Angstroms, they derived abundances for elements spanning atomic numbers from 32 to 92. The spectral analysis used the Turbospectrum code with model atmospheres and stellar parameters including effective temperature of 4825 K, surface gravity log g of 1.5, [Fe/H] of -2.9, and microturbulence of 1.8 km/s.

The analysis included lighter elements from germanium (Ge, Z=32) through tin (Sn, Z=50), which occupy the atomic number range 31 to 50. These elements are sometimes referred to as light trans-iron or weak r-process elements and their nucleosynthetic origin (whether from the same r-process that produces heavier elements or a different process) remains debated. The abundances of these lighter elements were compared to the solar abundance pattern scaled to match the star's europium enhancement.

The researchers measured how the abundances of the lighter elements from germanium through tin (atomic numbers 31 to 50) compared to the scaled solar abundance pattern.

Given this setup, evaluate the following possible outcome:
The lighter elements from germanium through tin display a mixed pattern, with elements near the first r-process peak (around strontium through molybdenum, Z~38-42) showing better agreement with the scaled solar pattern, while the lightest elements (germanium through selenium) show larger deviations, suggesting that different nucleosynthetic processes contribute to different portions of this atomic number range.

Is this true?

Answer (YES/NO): NO